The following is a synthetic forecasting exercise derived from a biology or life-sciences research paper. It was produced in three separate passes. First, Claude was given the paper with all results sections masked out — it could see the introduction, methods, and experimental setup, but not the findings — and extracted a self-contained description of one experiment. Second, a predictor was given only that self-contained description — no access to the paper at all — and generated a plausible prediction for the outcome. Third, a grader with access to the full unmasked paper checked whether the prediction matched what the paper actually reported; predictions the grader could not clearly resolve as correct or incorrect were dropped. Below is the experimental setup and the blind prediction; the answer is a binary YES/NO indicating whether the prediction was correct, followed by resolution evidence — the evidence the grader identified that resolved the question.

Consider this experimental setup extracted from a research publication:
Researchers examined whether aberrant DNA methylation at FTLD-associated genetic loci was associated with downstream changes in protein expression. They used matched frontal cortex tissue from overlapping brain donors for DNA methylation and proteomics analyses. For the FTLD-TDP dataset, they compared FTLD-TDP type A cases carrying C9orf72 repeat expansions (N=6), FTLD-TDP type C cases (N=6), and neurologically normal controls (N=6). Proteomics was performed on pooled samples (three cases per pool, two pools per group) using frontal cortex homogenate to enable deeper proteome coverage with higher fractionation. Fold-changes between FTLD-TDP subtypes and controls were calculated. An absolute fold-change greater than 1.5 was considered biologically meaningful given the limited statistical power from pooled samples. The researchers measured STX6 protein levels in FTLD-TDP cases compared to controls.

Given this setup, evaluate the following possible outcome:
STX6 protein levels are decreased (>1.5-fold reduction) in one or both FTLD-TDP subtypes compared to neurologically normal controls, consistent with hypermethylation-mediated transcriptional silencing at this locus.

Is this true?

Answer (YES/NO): NO